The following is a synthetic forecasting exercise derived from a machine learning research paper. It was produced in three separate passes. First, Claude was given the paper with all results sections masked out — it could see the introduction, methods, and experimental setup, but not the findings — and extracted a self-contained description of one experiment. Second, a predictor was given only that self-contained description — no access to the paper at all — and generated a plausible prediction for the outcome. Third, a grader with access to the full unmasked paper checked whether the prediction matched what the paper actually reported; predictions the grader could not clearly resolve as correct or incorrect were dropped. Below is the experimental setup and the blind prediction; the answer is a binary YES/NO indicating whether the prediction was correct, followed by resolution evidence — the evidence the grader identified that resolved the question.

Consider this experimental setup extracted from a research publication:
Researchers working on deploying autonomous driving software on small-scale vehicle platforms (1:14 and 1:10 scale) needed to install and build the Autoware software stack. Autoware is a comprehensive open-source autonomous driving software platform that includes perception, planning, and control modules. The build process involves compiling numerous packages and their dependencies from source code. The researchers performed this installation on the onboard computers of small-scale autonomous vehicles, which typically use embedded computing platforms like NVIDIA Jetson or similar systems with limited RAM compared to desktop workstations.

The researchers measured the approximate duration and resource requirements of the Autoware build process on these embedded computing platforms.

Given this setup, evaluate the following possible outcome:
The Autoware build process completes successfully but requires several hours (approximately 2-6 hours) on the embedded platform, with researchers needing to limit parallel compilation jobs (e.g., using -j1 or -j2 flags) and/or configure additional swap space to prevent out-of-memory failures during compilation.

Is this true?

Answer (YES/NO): NO